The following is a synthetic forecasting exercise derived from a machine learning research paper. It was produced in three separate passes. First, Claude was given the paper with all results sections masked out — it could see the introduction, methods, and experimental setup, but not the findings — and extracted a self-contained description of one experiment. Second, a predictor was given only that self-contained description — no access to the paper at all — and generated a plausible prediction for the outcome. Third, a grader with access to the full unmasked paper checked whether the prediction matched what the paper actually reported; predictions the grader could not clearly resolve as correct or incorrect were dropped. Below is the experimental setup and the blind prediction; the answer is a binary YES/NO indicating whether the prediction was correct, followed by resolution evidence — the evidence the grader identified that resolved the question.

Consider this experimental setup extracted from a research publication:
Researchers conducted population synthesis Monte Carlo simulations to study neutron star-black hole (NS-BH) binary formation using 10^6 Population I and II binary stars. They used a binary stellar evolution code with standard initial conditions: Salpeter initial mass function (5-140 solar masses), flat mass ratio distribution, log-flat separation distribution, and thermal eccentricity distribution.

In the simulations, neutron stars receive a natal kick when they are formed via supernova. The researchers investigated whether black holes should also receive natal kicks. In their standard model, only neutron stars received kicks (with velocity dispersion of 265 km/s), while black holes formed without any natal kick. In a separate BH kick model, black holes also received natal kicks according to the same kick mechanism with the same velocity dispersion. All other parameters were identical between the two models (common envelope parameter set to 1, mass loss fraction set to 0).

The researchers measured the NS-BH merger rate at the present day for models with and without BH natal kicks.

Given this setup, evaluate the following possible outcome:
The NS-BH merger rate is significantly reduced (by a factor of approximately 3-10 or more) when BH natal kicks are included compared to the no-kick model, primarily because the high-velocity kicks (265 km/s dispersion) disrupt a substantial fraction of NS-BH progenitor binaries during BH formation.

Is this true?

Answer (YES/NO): YES